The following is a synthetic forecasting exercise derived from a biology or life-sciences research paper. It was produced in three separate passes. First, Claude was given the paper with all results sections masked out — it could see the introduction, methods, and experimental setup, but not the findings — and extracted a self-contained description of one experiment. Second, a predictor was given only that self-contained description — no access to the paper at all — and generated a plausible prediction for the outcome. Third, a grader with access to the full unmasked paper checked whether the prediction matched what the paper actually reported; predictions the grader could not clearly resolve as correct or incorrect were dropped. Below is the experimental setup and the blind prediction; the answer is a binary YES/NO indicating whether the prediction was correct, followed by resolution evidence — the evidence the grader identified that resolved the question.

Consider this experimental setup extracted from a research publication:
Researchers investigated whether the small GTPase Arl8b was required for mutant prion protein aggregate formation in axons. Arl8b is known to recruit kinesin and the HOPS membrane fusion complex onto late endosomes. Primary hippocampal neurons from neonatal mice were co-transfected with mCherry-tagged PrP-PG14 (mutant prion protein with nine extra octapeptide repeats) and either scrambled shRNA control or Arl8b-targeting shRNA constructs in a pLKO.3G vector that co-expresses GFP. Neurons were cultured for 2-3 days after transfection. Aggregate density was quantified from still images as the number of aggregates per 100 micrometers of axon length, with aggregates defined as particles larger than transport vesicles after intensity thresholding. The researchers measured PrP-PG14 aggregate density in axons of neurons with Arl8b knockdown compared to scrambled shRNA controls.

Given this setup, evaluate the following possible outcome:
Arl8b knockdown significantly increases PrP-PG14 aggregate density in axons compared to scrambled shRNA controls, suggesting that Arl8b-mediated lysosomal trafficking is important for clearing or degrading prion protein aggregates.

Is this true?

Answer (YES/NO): NO